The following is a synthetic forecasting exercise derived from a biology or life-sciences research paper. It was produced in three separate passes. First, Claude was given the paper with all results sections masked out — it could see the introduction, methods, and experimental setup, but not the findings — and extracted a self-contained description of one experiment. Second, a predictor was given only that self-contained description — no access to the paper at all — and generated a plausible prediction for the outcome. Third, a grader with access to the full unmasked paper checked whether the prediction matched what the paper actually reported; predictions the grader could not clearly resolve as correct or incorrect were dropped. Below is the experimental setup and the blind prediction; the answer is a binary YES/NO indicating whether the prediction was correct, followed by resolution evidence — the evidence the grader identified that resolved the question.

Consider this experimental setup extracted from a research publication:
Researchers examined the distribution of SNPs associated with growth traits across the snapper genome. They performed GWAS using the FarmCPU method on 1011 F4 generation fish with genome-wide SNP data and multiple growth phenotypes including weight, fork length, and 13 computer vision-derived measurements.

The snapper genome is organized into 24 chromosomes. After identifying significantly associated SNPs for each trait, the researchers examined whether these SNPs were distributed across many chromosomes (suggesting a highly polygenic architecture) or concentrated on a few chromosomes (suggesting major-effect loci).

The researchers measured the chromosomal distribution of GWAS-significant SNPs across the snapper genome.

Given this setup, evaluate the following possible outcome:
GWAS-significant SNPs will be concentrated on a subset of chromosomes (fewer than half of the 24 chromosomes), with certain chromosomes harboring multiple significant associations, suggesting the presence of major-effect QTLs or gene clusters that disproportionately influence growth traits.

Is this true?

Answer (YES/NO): NO